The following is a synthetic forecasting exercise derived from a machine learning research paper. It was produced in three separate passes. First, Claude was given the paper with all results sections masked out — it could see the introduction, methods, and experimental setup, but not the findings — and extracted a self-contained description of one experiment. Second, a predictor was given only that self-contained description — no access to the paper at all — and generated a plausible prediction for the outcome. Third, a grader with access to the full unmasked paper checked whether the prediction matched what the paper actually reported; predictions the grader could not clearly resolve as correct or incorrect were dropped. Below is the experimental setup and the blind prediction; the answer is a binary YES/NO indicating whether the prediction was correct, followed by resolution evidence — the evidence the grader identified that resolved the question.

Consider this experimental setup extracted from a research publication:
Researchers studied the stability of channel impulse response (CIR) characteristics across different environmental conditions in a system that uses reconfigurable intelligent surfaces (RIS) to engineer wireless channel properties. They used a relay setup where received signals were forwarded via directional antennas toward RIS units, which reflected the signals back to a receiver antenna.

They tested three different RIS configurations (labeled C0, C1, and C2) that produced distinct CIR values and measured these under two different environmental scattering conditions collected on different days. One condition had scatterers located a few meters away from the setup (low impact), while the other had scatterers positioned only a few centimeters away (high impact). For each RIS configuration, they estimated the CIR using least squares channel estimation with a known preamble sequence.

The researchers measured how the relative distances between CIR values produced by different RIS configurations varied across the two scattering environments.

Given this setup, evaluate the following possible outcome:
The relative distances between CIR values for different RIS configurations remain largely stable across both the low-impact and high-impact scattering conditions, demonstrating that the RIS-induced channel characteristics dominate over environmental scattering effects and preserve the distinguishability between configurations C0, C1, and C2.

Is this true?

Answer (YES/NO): YES